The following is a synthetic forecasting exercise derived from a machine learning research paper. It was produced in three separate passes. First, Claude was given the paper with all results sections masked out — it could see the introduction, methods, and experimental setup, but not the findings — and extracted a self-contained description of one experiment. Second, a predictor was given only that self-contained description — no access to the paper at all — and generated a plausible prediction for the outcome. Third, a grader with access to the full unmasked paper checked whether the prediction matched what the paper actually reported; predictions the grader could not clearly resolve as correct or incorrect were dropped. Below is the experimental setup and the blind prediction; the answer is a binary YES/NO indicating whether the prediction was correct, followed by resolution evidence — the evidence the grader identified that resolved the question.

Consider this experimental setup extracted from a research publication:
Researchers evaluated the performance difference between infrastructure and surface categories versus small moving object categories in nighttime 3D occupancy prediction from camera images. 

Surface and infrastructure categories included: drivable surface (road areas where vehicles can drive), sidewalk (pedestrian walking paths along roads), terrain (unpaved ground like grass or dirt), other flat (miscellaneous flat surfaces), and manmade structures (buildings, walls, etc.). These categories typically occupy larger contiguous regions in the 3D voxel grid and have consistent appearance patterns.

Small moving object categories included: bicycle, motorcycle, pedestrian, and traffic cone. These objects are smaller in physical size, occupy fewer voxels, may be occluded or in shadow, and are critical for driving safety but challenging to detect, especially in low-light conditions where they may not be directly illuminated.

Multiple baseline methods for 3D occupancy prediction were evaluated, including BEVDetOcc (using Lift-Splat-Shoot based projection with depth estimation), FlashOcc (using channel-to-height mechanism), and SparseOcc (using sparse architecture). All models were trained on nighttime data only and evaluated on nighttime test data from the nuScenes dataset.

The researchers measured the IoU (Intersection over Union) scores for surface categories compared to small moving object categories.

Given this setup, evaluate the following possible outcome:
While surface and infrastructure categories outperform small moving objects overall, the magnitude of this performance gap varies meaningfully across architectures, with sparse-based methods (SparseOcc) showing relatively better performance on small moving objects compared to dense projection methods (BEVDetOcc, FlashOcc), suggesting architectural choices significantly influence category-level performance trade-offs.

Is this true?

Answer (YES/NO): YES